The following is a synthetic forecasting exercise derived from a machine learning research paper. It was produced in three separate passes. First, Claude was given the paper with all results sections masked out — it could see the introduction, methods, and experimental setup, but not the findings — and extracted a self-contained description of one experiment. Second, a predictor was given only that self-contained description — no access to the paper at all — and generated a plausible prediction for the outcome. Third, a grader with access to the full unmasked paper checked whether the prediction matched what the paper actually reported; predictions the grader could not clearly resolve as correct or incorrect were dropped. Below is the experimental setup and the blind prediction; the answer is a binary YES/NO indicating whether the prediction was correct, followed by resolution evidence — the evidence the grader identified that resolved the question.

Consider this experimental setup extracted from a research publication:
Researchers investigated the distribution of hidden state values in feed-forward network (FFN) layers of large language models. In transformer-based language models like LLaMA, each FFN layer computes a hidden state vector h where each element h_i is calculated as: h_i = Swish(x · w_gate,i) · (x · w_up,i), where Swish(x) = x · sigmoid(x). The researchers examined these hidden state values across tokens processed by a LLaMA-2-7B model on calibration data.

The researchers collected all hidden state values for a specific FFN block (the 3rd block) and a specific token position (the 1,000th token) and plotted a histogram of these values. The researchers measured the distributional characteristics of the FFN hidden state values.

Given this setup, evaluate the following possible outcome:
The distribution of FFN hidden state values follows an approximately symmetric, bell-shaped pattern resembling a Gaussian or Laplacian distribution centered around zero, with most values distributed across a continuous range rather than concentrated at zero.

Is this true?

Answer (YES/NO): NO